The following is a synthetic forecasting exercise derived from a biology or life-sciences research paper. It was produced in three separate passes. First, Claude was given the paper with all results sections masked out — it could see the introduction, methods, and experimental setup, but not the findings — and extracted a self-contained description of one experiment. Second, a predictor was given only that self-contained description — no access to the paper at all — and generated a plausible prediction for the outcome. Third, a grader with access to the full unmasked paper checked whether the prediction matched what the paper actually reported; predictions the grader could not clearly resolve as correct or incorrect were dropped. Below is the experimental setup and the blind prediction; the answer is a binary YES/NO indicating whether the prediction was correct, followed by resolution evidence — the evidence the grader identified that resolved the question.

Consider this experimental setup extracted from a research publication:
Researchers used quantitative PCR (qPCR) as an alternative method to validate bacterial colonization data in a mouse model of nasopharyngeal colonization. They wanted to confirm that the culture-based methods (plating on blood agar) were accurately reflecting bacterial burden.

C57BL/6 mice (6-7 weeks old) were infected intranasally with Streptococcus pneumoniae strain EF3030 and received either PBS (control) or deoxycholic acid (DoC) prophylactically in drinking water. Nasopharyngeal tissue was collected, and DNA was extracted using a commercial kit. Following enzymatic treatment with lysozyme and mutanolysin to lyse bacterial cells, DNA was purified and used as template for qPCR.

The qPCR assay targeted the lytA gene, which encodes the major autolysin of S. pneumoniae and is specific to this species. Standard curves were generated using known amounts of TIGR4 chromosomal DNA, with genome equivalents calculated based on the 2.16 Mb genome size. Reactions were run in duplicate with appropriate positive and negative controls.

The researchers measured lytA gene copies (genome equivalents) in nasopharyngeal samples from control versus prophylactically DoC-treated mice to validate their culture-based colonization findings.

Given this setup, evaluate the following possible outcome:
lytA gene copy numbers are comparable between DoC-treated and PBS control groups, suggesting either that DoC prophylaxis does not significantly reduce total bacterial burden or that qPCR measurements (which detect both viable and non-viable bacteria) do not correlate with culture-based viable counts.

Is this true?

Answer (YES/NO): NO